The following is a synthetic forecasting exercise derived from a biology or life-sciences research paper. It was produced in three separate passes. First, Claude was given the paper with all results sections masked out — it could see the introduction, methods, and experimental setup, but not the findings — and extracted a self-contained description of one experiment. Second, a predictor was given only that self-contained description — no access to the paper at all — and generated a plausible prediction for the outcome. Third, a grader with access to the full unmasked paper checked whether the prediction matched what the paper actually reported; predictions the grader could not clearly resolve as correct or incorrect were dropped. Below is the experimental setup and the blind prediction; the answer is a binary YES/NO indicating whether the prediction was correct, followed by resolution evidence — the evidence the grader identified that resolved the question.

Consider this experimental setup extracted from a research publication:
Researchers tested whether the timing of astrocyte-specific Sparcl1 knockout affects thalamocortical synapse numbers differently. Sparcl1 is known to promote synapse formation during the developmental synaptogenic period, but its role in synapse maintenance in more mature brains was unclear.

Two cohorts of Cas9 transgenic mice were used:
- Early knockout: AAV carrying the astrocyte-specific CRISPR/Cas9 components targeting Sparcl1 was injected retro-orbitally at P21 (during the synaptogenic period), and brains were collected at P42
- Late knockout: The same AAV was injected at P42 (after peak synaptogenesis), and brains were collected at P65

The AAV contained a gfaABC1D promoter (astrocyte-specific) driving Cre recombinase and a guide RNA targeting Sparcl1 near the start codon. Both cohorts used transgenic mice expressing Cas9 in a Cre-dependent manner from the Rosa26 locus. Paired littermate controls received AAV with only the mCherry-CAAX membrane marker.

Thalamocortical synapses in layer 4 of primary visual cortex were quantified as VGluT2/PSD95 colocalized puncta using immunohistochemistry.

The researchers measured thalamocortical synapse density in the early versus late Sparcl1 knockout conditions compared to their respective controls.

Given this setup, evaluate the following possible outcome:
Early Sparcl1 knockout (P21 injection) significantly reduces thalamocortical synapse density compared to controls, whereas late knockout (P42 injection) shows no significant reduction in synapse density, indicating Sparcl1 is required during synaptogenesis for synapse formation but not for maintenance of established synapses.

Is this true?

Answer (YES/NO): NO